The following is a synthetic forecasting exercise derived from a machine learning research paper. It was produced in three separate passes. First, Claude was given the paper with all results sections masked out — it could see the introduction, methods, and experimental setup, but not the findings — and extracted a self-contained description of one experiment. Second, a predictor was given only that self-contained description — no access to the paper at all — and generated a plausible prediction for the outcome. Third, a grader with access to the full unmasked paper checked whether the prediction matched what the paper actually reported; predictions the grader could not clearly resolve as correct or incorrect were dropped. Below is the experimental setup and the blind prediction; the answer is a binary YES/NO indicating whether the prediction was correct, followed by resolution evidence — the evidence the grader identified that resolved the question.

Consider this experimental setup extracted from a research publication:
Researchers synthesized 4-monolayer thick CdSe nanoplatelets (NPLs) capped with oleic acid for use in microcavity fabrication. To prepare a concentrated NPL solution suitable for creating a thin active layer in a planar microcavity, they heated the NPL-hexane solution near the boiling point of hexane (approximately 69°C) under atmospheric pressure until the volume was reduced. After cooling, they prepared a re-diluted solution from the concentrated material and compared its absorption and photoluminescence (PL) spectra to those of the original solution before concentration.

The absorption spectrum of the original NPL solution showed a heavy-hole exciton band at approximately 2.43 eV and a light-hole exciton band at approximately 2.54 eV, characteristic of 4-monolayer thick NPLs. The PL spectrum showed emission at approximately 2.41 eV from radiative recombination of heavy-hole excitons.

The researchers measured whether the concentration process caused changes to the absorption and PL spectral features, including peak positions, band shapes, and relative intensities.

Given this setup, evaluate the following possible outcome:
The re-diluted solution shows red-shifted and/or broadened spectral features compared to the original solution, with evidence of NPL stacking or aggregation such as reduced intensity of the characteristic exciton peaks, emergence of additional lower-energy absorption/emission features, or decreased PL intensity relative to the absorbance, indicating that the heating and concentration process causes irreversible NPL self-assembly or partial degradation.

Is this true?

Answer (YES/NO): NO